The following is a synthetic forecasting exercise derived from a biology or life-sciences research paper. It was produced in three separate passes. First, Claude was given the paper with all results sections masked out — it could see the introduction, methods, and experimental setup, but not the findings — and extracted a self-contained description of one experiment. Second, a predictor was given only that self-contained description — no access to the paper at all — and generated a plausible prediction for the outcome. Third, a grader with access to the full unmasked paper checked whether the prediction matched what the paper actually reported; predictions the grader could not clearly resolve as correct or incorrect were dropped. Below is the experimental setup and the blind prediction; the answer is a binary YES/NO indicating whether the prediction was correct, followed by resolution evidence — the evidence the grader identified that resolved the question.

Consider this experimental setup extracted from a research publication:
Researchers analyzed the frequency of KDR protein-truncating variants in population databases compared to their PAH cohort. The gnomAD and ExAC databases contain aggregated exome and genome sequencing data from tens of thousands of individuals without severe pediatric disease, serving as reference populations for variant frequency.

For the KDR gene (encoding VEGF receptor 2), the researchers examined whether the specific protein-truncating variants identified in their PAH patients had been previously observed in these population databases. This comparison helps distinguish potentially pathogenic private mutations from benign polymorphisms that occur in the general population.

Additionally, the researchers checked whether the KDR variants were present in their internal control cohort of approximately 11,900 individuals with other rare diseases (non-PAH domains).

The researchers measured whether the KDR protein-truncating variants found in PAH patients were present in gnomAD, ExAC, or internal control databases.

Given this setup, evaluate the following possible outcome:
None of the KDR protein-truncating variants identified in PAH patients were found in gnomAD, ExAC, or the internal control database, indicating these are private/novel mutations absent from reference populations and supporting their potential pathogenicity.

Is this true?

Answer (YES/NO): YES